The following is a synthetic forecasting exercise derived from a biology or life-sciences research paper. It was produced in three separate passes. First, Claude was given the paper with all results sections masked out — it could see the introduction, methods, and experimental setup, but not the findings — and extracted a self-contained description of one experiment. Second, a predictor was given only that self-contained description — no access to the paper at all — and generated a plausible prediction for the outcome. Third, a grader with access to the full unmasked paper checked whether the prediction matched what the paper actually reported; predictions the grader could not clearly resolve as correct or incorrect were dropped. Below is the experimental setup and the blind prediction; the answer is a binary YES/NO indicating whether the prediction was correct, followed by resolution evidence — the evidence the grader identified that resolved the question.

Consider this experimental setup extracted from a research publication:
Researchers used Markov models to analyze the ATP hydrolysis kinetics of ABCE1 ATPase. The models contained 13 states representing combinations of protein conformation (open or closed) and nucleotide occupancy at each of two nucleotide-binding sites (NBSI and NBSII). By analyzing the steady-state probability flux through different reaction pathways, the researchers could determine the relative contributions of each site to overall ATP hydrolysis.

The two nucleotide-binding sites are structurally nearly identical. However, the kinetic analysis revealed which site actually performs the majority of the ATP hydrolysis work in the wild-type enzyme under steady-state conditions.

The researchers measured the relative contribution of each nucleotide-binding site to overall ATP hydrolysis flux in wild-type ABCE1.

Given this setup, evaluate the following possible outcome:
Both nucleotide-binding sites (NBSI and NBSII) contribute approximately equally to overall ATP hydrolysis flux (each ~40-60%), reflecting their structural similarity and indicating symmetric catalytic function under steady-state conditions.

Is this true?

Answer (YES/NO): NO